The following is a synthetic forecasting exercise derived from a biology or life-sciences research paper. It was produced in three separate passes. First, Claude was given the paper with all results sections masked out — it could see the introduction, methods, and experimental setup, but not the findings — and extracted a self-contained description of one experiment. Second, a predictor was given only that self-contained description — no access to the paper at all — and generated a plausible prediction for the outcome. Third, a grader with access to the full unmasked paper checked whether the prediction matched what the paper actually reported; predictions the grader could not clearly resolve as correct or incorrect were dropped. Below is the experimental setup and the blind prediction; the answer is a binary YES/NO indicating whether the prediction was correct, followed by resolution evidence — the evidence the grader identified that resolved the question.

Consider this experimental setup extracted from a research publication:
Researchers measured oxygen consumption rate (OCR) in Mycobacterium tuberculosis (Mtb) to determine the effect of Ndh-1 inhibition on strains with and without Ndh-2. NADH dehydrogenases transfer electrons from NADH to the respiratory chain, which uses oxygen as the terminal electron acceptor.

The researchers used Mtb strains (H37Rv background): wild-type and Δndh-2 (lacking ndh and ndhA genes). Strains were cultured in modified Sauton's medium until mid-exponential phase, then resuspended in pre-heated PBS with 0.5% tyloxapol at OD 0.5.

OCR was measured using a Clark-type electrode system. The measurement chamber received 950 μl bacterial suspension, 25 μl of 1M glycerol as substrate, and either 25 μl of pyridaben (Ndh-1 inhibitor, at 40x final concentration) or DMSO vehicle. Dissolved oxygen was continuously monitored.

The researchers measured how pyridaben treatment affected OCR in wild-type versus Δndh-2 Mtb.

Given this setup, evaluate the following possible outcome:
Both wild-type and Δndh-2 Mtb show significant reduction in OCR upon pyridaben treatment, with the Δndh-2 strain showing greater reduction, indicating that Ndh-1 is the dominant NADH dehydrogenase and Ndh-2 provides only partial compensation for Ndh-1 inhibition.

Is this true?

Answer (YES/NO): NO